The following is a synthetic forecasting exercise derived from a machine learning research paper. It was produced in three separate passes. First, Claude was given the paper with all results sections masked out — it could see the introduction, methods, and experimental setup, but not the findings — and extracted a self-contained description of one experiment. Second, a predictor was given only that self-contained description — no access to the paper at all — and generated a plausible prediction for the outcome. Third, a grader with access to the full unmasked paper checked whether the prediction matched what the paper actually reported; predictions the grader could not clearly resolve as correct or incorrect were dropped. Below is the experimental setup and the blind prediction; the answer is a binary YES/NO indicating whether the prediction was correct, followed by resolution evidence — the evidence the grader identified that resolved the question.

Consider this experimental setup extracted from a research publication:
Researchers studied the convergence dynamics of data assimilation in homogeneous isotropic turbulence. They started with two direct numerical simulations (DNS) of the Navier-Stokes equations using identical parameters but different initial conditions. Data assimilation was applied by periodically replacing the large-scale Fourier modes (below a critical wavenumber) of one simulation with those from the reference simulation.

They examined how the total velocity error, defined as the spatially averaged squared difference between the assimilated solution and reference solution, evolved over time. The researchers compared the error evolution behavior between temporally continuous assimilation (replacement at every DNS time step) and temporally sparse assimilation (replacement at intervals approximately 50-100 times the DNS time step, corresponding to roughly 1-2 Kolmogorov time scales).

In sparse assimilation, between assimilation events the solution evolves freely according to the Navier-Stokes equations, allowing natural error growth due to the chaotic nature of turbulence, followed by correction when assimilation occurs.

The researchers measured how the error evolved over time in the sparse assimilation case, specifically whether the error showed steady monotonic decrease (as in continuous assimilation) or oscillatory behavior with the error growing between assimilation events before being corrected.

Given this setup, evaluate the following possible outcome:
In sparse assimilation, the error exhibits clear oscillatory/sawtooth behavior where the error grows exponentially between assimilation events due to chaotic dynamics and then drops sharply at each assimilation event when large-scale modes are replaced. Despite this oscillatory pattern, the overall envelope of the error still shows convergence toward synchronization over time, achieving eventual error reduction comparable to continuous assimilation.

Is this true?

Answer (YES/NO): NO